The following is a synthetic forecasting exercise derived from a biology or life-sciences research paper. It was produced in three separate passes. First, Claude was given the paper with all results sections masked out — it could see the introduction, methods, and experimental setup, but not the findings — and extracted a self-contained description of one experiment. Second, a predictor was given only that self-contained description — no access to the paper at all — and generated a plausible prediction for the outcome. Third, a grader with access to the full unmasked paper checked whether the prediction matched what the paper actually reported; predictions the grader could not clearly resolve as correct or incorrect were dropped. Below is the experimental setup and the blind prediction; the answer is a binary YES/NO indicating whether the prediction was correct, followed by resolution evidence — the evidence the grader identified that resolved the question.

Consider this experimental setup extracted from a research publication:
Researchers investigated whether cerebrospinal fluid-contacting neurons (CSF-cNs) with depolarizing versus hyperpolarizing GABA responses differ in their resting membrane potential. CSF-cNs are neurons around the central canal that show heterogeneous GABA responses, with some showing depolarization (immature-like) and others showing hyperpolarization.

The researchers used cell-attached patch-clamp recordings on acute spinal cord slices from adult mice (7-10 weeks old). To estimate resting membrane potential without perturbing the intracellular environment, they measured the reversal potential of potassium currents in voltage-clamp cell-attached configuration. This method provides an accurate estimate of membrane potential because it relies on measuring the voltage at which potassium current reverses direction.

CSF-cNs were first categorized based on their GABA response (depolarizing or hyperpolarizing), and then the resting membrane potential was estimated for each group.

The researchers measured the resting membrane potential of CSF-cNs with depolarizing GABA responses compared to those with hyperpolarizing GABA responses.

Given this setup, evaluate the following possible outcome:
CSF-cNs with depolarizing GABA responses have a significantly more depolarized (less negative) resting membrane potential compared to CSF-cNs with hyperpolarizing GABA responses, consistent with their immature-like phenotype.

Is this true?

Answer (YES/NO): NO